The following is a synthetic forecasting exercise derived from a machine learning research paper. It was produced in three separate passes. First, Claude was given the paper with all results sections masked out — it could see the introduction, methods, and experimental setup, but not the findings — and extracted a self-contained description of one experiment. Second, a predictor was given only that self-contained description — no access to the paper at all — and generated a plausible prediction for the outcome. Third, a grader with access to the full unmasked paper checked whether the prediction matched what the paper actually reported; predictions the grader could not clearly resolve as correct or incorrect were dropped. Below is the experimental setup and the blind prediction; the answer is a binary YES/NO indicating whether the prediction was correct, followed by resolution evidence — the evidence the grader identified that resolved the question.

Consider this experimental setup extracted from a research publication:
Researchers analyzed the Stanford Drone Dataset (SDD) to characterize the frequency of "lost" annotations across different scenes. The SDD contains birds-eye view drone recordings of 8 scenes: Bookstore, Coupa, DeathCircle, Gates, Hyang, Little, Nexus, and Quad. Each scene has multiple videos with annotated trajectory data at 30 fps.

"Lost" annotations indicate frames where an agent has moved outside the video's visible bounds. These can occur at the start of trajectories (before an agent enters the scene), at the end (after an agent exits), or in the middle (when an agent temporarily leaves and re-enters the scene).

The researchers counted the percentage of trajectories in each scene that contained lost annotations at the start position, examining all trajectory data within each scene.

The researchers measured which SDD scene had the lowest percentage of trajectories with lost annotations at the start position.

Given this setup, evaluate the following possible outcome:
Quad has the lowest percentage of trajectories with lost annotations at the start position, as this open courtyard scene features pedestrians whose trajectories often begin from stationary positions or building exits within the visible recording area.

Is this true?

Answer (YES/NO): YES